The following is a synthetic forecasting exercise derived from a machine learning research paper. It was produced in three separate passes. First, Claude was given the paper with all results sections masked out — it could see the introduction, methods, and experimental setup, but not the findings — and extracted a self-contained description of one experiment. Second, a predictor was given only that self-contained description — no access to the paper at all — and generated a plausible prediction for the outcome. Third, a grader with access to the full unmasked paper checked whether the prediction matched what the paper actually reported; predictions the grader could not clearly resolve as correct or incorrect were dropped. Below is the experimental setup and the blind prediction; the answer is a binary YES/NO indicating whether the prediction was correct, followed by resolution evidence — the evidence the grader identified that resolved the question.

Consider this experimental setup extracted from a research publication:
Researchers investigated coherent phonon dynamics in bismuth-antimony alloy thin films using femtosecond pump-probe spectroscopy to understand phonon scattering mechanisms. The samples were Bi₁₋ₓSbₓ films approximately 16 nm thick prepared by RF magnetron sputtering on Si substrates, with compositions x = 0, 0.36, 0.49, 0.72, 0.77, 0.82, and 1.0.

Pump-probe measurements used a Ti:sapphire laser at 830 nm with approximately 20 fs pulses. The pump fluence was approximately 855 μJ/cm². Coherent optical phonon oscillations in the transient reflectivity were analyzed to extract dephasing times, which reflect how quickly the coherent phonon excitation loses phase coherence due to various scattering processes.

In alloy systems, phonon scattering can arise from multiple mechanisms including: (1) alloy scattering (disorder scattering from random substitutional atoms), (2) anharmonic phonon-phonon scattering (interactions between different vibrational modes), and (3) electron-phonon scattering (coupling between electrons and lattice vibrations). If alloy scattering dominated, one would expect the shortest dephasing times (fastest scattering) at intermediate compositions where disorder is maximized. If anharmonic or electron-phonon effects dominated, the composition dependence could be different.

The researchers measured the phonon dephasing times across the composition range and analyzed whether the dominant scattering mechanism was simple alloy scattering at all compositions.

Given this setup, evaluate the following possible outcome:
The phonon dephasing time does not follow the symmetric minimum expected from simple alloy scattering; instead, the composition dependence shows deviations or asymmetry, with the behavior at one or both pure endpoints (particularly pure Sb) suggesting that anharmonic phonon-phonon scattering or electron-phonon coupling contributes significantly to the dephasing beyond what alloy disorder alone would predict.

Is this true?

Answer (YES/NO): NO